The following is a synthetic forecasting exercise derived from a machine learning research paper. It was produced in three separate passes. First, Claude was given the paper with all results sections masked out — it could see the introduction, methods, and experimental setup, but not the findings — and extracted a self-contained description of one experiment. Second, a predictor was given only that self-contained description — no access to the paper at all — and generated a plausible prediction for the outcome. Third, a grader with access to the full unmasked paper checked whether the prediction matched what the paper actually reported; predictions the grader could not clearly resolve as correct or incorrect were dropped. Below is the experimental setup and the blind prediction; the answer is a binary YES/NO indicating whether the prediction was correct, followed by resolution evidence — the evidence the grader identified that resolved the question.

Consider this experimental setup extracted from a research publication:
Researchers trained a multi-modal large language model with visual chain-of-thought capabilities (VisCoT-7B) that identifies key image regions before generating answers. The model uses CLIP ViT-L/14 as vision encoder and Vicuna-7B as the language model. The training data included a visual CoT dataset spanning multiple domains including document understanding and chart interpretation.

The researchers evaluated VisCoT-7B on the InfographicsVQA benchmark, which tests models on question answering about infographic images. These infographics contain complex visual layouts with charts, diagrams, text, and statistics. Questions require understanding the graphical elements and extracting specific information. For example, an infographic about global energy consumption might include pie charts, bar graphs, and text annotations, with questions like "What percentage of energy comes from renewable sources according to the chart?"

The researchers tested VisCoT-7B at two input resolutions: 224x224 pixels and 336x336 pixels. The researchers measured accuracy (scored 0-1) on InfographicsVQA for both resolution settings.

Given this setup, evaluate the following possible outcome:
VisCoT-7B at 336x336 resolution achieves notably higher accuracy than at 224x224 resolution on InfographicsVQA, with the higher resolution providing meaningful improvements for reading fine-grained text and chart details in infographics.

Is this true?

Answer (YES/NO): NO